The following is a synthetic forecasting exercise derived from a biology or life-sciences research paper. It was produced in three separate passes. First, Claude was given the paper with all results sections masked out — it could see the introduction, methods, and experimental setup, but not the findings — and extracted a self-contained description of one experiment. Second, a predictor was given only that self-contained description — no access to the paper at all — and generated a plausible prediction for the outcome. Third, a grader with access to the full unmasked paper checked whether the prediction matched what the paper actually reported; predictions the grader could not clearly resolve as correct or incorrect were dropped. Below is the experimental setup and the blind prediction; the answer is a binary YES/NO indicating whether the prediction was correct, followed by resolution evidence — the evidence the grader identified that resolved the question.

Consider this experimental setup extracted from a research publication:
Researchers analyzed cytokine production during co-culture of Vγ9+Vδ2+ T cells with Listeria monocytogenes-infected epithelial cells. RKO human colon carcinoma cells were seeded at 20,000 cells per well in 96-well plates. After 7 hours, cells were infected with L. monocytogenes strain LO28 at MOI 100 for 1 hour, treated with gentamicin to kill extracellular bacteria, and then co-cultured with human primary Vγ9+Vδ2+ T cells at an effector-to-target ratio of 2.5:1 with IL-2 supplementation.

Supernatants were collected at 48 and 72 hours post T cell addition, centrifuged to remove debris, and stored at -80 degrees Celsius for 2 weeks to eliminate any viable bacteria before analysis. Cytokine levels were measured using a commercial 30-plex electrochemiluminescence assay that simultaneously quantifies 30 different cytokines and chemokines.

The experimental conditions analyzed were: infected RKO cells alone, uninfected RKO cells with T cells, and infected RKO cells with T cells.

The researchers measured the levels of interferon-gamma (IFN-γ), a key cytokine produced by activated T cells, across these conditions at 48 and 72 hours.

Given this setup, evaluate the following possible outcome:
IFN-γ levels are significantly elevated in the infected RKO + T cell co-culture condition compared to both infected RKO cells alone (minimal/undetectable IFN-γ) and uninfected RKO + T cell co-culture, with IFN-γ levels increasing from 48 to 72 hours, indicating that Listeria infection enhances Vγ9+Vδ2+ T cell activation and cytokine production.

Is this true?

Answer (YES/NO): NO